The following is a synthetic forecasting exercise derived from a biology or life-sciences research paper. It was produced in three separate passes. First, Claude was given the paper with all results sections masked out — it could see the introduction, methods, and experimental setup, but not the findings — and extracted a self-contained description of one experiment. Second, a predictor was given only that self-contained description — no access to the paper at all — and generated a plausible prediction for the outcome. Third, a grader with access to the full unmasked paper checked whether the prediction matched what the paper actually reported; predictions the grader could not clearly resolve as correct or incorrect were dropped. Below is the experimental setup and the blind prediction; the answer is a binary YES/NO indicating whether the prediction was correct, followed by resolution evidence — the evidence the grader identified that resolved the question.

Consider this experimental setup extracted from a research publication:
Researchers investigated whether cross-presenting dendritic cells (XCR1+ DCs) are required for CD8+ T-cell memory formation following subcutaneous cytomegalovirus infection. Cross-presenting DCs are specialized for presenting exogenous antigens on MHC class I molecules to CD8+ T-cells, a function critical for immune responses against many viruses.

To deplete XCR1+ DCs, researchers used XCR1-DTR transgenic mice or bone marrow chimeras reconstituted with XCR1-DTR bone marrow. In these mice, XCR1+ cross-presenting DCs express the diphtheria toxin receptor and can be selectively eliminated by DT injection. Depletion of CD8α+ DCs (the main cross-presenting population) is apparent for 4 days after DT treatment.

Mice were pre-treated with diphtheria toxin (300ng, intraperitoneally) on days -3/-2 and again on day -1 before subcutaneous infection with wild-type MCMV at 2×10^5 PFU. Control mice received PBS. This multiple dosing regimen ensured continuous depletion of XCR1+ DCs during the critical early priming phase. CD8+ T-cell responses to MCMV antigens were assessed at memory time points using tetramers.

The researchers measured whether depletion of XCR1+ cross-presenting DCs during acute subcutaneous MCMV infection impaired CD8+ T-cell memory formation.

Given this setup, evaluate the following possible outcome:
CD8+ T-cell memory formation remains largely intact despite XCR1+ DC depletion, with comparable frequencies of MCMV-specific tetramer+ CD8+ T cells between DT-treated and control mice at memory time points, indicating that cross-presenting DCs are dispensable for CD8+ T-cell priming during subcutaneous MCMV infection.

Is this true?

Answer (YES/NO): YES